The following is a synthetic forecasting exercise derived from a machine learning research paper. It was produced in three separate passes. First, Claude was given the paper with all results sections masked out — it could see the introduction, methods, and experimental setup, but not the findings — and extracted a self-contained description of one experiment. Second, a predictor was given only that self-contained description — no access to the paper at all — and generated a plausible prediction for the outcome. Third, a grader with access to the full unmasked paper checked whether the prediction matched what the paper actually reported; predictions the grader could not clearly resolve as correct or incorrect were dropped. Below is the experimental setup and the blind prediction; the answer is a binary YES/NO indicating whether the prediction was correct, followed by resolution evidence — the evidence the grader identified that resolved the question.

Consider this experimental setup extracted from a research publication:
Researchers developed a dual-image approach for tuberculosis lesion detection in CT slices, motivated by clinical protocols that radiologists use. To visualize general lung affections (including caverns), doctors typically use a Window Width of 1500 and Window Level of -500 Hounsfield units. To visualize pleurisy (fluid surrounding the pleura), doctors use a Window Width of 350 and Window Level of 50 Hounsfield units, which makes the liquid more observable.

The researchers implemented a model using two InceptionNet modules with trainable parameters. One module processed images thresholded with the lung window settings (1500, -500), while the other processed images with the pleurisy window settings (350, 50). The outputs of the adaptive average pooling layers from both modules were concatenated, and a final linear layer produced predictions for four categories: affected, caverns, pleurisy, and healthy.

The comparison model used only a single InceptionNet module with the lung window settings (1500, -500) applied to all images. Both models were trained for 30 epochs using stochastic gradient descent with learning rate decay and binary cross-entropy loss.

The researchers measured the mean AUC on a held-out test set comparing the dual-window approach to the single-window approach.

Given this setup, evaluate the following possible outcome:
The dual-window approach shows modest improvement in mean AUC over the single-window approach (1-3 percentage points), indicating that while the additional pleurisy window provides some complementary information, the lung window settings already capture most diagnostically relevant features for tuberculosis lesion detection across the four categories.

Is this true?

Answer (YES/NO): NO